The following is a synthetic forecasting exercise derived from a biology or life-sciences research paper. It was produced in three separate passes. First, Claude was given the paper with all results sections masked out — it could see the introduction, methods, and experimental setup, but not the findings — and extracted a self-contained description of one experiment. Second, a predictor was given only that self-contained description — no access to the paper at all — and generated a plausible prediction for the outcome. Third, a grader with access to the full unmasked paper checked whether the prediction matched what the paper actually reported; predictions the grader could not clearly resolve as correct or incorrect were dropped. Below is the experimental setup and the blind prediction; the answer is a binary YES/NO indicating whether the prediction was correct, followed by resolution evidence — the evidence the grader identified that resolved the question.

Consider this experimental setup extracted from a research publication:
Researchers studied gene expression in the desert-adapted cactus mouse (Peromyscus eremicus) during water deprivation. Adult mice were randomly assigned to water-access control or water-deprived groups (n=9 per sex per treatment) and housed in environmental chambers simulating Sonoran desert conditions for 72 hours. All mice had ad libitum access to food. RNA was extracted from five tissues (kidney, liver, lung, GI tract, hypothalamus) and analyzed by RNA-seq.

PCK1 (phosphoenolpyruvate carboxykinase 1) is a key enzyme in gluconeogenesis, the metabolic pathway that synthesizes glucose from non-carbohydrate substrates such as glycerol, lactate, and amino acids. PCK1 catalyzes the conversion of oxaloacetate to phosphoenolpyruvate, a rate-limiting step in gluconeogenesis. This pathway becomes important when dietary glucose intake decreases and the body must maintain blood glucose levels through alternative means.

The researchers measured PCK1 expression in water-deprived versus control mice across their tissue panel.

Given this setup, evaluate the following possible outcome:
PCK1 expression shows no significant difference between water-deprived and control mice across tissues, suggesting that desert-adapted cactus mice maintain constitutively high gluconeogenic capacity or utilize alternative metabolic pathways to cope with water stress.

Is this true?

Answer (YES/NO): NO